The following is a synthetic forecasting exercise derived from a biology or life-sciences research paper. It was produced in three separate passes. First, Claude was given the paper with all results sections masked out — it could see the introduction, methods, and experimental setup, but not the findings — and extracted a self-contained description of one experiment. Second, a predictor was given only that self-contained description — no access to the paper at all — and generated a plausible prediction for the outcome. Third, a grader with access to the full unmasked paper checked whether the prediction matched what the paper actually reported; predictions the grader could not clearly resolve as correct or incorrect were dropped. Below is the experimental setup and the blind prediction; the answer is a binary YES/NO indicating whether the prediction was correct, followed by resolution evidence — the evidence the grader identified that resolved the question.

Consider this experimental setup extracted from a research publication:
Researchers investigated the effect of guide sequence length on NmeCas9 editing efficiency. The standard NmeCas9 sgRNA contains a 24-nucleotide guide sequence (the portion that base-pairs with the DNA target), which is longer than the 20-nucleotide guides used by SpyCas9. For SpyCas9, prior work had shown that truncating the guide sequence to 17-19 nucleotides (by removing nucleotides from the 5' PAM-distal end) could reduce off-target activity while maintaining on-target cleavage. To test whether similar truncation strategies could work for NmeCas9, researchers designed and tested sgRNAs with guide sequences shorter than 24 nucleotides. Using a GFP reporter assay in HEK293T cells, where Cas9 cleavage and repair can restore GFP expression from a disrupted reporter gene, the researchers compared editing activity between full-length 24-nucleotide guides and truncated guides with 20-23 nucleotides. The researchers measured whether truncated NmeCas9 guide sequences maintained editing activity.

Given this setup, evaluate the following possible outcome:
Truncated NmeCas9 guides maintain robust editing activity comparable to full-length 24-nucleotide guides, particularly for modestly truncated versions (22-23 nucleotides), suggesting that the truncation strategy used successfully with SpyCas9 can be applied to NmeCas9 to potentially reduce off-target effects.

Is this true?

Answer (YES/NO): YES